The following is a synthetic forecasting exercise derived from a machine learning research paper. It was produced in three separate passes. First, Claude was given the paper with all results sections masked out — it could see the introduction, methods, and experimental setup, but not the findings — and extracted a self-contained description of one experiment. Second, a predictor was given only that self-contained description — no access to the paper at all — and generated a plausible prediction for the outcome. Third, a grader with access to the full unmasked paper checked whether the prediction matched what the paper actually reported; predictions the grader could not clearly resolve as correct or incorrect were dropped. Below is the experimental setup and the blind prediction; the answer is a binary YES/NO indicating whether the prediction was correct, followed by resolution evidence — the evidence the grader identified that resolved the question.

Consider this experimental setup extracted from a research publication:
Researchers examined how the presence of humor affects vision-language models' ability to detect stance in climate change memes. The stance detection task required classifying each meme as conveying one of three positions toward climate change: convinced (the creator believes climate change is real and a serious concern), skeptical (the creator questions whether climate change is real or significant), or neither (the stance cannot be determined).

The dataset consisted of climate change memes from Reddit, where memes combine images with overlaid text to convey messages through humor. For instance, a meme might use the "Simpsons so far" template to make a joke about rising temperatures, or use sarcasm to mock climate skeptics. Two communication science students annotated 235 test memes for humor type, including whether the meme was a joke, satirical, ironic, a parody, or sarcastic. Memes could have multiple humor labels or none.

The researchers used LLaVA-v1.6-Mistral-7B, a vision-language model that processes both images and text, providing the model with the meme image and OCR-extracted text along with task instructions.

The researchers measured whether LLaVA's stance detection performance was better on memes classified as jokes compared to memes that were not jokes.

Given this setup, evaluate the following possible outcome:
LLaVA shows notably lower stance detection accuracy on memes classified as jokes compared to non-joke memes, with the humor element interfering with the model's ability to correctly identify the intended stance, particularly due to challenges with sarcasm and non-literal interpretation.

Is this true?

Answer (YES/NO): NO